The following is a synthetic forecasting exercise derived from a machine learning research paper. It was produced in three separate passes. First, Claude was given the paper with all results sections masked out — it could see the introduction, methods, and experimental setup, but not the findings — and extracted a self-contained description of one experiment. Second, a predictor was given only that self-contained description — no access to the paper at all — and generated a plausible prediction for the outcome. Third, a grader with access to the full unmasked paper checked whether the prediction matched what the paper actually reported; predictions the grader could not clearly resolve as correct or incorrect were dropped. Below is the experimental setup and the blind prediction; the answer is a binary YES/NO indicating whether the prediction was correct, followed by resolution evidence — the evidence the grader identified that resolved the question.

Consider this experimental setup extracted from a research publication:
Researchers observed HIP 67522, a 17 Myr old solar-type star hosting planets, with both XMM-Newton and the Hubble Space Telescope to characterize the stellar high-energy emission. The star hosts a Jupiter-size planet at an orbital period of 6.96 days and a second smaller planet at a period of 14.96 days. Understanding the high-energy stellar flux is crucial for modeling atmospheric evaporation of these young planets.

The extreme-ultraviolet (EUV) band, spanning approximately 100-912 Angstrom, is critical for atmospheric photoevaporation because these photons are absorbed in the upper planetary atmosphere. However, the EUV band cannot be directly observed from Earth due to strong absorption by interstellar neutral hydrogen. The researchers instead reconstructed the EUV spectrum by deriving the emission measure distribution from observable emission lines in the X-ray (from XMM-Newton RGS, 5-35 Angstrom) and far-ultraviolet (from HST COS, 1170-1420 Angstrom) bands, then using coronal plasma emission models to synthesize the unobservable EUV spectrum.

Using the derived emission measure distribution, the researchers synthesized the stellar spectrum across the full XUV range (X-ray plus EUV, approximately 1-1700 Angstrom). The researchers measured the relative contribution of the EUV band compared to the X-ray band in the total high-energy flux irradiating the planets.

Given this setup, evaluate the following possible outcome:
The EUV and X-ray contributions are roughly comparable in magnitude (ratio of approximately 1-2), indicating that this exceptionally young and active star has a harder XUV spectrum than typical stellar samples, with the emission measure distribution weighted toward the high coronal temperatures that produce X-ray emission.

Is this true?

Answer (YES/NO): NO